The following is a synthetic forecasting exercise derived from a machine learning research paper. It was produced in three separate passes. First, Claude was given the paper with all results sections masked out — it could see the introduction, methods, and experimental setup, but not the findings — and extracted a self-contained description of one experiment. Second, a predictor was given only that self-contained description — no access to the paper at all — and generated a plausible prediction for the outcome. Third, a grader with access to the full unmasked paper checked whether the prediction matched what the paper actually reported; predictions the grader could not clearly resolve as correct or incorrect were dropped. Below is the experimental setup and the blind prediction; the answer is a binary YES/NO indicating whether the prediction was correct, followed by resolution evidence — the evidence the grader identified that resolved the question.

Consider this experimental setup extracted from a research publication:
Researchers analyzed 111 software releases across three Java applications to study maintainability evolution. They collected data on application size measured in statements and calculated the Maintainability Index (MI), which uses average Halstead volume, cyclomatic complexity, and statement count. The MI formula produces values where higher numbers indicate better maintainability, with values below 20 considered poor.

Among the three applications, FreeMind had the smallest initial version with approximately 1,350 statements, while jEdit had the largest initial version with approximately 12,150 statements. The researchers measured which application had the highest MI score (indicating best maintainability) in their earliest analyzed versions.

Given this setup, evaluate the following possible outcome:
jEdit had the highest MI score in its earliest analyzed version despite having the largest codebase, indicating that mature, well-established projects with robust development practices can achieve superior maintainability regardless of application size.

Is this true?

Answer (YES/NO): NO